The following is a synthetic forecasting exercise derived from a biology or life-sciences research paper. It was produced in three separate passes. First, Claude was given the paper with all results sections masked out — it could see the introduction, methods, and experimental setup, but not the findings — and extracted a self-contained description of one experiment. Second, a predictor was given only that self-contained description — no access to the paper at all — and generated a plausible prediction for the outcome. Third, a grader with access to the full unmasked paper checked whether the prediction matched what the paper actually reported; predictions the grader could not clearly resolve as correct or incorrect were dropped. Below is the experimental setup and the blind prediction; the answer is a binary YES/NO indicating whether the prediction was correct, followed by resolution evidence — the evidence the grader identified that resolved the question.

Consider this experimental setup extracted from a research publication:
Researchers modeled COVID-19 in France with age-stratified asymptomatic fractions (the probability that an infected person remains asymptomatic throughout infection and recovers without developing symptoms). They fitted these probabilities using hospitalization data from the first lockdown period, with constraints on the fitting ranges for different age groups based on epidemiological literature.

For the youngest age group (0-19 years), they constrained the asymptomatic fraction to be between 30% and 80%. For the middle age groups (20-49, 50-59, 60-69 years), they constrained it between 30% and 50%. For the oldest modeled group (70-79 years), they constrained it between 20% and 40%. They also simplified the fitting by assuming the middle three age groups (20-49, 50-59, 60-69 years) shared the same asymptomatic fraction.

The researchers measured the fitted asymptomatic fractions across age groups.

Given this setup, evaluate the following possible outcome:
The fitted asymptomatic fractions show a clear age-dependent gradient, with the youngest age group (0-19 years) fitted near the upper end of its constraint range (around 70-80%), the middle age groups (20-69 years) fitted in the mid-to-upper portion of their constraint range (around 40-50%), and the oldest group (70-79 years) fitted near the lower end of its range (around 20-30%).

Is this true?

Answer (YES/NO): YES